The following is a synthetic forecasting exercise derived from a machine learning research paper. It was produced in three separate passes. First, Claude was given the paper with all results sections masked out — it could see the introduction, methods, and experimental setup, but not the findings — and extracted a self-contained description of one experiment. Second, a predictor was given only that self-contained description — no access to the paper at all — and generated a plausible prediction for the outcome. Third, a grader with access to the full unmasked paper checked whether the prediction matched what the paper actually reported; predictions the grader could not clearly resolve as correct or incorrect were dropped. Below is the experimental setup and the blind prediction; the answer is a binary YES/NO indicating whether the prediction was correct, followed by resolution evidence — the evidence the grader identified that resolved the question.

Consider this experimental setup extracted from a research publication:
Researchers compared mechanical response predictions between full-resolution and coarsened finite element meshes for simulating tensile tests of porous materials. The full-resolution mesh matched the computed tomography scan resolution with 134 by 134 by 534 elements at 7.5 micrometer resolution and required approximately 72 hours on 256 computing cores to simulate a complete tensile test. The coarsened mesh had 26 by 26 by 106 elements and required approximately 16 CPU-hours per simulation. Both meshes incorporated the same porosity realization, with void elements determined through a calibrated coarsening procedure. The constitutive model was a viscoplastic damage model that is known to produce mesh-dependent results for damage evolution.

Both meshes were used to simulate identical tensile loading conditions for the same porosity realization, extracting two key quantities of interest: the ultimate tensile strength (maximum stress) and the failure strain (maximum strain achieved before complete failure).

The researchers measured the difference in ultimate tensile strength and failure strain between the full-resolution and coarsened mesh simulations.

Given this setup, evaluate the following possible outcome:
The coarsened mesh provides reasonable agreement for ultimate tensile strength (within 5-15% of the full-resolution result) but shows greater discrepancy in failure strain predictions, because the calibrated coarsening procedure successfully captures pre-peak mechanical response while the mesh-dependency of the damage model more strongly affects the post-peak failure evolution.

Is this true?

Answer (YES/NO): NO